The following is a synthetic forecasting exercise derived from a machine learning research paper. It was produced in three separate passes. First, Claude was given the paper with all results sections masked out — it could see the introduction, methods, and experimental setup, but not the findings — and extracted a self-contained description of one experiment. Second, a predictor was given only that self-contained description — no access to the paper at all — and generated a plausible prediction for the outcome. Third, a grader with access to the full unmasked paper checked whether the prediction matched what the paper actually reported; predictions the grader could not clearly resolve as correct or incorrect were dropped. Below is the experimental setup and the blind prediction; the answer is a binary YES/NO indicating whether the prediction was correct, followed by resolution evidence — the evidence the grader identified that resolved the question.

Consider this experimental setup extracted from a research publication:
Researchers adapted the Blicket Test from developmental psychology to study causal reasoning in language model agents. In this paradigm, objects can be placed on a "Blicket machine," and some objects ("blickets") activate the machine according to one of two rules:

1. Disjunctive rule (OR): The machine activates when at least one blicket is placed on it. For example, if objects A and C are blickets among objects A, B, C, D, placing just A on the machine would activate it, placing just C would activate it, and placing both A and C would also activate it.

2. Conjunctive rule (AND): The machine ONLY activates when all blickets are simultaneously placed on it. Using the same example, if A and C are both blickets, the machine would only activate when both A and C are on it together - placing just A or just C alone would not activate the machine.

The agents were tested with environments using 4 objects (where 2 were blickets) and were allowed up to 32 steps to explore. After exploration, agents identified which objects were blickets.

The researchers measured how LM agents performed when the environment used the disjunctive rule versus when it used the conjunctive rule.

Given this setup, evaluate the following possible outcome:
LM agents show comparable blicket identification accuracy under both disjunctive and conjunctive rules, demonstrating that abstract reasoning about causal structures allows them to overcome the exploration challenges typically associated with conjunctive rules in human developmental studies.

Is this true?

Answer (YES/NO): NO